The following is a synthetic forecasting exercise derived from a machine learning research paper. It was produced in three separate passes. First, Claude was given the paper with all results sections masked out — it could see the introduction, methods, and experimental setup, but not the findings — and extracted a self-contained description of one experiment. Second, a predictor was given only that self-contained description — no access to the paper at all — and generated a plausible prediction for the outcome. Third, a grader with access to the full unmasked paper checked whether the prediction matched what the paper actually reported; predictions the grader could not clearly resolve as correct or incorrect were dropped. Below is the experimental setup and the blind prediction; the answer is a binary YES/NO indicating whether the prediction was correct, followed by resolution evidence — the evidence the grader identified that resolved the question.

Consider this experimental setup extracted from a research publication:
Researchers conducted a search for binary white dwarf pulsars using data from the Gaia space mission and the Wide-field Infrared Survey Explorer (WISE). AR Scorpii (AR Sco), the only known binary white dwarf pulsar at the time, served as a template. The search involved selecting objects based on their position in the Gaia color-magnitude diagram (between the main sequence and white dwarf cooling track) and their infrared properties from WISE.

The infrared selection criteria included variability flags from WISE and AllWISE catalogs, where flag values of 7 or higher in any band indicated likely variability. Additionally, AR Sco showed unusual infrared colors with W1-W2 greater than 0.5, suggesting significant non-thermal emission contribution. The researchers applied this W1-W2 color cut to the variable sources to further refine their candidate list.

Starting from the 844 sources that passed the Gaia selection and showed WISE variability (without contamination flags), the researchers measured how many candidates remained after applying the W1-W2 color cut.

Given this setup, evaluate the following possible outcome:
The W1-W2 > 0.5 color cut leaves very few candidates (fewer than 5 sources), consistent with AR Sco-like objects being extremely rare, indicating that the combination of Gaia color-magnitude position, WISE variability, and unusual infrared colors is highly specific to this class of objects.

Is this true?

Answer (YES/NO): NO